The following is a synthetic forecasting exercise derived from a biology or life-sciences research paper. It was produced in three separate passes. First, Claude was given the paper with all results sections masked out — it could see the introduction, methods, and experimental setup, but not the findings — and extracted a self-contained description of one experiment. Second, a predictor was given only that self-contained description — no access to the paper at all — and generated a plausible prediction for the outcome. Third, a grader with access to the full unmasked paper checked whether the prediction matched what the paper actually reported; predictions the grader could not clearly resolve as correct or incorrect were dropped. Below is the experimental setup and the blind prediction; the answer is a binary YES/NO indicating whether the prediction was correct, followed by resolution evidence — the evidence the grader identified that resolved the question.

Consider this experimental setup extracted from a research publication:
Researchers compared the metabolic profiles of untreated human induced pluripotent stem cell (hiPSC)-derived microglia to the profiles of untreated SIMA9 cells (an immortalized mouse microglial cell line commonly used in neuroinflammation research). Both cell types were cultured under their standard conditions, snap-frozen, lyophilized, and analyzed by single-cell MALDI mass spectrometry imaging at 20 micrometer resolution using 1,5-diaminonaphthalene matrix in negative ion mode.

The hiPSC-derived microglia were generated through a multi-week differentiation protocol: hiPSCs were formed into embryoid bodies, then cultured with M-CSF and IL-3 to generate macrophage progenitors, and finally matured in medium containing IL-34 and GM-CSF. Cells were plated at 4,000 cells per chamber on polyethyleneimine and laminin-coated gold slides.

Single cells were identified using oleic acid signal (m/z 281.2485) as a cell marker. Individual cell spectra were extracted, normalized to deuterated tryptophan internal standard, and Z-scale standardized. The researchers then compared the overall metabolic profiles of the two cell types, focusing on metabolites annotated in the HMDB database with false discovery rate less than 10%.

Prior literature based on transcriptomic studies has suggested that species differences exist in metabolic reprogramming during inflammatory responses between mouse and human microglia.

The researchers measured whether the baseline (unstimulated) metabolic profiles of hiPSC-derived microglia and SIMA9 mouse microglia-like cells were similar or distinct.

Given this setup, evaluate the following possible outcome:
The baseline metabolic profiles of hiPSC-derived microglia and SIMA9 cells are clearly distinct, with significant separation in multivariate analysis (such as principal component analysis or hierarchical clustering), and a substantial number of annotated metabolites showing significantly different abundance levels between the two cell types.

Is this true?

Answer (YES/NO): YES